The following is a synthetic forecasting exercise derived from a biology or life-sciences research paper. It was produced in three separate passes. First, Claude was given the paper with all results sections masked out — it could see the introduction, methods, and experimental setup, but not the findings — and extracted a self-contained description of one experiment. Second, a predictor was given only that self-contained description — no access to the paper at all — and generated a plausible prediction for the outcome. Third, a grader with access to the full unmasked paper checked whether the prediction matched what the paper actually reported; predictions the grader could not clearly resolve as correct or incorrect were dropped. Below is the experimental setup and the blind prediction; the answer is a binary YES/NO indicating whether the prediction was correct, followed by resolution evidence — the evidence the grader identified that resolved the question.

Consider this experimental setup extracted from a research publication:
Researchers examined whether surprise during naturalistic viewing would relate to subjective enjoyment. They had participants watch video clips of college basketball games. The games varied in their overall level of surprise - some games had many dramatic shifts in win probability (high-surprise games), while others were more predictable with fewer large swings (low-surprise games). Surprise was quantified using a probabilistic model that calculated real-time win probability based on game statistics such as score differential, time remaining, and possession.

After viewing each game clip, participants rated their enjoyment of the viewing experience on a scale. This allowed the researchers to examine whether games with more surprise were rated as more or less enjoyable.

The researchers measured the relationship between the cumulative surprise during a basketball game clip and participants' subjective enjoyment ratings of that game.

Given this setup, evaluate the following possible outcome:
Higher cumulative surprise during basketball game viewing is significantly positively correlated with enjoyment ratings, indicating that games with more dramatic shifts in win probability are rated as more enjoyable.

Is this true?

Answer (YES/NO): YES